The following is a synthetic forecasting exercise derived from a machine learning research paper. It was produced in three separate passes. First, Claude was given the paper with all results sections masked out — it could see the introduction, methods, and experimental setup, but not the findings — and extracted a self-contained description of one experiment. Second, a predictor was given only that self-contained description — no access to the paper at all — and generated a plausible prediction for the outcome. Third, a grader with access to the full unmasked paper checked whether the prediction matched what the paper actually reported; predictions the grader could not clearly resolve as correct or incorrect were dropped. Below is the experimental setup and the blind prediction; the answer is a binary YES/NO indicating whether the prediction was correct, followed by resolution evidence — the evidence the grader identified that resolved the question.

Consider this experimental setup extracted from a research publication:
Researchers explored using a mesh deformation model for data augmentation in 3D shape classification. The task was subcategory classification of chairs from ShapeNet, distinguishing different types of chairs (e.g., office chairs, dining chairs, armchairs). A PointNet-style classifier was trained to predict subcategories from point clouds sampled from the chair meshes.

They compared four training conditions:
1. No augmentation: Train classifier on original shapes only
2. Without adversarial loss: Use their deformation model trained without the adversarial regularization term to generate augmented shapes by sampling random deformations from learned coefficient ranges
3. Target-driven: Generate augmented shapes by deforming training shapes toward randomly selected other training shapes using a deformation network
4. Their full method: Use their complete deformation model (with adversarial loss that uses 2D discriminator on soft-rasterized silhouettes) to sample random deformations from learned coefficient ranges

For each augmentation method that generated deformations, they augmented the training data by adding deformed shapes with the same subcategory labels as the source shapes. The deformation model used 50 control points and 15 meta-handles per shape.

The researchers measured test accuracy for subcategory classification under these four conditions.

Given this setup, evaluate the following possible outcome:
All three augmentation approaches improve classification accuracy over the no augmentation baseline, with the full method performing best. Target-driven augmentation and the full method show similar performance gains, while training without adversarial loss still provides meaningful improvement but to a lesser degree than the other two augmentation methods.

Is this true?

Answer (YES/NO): NO